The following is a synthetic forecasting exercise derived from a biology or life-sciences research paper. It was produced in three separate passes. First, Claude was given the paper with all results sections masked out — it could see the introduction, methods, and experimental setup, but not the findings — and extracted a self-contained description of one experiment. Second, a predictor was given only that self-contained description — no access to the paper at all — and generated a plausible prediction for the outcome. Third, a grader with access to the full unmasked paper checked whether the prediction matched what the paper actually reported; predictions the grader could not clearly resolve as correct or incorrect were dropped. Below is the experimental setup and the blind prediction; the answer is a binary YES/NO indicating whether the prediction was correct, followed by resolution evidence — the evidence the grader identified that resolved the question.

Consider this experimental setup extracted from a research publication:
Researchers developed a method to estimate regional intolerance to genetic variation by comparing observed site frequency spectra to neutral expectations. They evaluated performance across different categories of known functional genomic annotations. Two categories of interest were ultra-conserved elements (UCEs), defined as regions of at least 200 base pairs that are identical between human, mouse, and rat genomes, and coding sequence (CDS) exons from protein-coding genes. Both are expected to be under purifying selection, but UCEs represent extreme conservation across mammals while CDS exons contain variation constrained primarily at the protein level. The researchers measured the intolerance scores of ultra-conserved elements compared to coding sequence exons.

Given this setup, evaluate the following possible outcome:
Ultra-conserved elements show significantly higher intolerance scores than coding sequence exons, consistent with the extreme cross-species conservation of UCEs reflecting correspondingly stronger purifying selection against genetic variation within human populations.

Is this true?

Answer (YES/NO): YES